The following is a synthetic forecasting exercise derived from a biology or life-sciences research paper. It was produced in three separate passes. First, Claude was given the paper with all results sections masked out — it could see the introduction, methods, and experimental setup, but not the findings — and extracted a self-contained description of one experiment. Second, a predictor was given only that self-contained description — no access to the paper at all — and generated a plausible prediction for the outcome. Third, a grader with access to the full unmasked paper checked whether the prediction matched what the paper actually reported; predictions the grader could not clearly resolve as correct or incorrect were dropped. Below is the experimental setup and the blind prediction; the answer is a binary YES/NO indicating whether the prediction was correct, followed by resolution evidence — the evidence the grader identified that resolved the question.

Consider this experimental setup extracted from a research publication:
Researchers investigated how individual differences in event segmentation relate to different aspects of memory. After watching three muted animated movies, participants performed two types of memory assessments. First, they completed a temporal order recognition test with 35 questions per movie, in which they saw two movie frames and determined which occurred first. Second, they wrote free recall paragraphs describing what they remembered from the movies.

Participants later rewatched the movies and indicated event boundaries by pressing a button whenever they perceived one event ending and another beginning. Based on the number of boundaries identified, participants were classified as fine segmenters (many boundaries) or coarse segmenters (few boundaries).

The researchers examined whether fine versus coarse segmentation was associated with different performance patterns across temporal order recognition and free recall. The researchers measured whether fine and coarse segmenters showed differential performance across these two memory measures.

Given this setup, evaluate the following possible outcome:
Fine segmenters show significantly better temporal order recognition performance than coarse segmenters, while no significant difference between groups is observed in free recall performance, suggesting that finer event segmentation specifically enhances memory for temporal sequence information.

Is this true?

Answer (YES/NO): NO